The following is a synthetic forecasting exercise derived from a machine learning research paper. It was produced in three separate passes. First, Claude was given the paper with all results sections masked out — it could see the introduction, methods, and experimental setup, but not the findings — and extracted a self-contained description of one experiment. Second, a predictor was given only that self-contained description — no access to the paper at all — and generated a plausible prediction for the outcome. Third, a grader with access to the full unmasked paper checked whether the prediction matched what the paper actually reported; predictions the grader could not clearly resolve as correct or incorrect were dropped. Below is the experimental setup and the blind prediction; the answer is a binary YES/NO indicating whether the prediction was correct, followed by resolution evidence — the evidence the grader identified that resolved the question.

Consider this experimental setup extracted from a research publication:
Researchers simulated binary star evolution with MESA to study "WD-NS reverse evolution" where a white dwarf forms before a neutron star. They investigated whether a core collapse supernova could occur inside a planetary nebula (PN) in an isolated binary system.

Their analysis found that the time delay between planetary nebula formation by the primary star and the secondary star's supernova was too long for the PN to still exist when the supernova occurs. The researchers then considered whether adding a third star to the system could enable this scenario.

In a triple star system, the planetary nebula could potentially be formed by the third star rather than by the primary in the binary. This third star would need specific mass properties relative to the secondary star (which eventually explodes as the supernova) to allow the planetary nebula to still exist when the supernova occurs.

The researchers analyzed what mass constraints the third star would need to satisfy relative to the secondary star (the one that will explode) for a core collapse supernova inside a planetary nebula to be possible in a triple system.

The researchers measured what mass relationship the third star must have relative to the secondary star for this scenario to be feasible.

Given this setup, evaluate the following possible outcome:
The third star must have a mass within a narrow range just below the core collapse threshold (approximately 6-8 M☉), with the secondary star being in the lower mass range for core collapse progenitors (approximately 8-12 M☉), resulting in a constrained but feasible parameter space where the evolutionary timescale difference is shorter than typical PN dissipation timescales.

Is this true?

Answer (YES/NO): NO